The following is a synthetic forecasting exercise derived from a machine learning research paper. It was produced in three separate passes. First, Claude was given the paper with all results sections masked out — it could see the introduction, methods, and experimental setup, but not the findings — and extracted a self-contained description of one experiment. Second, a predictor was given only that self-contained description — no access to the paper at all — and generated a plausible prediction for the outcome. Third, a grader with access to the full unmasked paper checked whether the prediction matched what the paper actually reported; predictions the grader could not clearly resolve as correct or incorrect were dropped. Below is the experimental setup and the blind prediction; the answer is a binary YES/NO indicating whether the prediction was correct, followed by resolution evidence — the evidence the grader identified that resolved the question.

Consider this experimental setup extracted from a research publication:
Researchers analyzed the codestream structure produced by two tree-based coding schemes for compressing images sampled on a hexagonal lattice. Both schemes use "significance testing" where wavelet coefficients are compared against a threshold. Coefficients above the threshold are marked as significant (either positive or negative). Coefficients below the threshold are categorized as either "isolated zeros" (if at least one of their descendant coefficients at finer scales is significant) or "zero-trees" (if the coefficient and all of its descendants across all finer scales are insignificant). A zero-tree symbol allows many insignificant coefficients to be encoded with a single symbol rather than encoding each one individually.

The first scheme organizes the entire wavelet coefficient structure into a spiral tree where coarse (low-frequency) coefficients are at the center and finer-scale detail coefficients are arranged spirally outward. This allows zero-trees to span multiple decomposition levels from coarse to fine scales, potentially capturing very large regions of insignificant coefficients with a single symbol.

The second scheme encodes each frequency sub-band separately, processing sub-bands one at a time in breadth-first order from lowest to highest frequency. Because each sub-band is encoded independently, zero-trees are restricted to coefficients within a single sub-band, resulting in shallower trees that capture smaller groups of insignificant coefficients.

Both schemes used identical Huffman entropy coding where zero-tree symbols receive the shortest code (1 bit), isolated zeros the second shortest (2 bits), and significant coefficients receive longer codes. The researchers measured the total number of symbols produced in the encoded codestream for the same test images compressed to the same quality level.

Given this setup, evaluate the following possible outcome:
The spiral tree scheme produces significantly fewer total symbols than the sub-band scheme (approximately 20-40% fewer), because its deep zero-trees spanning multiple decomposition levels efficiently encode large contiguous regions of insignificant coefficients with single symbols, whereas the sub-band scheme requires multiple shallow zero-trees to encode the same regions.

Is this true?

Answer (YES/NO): NO